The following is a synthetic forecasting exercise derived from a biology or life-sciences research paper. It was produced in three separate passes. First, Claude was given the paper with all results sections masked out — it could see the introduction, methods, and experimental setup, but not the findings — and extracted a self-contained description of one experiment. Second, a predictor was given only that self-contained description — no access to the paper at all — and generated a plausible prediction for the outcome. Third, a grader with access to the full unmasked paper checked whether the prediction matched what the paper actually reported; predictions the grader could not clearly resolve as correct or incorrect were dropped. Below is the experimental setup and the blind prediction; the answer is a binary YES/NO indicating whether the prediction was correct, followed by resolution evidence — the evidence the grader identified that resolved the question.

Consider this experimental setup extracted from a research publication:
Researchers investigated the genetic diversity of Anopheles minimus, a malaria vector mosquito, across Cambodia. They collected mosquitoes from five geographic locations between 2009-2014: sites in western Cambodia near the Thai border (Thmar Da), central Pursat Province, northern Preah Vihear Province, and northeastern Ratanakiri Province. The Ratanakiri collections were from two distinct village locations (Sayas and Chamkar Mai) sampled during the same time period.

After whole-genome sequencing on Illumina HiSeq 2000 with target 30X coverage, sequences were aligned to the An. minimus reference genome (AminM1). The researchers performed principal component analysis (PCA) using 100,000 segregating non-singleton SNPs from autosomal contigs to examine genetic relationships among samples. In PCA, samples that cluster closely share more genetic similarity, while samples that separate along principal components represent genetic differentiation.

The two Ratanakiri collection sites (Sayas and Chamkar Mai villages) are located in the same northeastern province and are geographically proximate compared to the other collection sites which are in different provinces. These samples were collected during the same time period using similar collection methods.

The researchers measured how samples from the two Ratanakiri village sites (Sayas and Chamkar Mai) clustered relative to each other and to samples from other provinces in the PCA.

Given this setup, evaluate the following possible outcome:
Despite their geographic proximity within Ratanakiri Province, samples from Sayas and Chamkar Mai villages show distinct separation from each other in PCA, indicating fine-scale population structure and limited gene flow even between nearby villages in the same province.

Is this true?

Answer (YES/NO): NO